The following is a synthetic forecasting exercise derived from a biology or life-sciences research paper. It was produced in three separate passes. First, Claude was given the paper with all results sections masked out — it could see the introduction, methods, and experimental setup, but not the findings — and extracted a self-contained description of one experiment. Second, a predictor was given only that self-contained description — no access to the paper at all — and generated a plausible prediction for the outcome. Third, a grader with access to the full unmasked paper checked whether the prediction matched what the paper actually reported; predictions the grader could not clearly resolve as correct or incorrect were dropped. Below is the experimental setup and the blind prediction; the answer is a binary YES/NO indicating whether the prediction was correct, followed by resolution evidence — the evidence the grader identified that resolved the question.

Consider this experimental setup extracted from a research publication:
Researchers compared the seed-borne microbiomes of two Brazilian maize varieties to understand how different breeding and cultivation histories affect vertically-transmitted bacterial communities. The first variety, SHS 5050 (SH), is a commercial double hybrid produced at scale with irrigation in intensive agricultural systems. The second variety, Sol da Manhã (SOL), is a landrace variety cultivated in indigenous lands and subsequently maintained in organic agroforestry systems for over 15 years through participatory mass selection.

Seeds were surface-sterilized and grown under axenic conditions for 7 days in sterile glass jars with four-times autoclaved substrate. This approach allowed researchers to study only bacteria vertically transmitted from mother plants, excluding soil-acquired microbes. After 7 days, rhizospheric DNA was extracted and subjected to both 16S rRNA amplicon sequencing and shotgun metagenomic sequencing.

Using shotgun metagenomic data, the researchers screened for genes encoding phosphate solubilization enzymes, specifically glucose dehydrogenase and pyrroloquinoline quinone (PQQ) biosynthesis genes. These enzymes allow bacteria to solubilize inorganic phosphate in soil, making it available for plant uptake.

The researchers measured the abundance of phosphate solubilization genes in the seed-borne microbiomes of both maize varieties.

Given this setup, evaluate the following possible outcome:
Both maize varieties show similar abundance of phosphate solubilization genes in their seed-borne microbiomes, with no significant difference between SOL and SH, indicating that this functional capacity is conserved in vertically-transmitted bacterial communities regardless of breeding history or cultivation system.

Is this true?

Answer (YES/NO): YES